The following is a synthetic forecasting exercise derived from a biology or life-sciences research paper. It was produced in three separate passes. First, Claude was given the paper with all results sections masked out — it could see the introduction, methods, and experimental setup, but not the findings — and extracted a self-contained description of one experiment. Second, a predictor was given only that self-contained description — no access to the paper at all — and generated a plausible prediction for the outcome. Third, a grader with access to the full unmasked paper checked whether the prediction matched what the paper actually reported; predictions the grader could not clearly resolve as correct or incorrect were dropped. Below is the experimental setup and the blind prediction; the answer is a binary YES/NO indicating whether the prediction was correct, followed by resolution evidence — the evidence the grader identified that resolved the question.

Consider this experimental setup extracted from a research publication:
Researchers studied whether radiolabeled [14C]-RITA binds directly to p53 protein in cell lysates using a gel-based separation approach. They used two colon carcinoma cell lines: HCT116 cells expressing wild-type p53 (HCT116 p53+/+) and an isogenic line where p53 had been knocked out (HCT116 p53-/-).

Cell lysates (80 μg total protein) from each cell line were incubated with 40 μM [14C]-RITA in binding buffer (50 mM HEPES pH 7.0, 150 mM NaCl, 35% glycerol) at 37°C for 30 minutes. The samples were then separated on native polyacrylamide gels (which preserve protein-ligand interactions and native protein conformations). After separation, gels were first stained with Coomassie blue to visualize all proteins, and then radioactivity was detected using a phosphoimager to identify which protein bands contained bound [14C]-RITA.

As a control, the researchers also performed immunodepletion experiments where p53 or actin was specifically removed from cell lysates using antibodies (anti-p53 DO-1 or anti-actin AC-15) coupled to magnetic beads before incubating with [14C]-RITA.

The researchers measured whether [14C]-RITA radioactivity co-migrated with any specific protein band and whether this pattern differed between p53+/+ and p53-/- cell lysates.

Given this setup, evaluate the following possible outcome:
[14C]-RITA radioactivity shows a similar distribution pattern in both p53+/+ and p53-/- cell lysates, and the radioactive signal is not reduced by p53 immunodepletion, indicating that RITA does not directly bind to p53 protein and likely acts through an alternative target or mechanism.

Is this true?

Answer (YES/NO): NO